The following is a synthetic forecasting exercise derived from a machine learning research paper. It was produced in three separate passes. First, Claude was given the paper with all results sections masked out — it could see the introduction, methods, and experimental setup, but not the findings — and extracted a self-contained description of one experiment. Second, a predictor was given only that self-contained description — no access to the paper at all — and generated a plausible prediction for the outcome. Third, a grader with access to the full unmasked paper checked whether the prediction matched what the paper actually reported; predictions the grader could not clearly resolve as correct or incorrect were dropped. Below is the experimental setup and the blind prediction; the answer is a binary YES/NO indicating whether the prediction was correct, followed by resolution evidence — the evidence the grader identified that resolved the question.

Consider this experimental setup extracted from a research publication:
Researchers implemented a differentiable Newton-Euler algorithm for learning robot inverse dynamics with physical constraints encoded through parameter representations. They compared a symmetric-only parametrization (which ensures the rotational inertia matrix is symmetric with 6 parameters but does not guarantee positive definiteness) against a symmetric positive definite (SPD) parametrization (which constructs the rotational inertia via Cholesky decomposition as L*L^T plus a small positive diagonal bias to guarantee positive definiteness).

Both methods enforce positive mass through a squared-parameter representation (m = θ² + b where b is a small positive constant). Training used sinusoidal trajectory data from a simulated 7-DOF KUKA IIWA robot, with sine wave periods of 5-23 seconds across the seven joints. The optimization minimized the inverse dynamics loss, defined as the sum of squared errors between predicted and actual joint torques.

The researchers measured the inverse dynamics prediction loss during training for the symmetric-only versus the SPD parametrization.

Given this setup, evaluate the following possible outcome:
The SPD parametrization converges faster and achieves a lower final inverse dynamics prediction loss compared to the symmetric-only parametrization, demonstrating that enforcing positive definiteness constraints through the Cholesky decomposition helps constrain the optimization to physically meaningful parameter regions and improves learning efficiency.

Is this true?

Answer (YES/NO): NO